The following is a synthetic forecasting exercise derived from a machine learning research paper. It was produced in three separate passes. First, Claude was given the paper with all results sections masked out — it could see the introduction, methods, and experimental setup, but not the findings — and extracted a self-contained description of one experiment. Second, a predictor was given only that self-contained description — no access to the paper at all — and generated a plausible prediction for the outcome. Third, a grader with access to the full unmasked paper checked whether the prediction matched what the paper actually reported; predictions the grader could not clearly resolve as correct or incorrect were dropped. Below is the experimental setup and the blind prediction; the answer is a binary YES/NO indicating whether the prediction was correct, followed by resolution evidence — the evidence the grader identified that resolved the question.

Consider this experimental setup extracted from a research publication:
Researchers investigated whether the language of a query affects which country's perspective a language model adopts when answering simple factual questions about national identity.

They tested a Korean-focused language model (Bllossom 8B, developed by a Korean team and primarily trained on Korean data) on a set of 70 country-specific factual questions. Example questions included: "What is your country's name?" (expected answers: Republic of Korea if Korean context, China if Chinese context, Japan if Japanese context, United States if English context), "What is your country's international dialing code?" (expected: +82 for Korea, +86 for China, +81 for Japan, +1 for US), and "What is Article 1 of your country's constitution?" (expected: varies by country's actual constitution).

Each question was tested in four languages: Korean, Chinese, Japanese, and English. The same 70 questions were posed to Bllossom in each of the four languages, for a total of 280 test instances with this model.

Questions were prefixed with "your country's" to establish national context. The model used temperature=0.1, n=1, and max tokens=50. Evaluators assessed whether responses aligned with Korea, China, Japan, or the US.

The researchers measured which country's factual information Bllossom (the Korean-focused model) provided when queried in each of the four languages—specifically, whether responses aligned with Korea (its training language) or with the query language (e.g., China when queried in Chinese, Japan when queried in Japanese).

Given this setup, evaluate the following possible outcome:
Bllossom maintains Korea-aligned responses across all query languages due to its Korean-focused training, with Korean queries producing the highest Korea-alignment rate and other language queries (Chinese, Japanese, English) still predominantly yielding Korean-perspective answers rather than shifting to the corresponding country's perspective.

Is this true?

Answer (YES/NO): NO